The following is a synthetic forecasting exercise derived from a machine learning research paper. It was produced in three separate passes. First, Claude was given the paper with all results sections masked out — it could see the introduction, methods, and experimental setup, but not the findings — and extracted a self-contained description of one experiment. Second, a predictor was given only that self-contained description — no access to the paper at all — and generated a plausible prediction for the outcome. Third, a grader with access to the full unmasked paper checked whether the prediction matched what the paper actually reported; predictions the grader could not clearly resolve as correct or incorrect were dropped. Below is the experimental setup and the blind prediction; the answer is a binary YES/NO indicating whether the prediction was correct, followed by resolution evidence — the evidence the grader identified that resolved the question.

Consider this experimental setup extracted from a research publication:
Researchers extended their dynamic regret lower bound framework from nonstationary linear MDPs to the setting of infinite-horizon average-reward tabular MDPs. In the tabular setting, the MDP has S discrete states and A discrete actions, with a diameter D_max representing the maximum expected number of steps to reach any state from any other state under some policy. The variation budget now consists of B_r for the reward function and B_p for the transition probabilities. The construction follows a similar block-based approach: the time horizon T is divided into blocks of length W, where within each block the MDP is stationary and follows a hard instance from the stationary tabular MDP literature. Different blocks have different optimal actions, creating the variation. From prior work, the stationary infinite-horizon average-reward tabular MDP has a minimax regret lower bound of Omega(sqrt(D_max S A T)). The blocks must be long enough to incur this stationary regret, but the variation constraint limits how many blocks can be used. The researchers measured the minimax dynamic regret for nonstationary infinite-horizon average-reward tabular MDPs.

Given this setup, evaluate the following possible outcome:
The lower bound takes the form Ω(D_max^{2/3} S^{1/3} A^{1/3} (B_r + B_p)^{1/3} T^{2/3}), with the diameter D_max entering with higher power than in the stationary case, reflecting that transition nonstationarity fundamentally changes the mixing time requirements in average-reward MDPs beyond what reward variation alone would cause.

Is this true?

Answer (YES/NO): YES